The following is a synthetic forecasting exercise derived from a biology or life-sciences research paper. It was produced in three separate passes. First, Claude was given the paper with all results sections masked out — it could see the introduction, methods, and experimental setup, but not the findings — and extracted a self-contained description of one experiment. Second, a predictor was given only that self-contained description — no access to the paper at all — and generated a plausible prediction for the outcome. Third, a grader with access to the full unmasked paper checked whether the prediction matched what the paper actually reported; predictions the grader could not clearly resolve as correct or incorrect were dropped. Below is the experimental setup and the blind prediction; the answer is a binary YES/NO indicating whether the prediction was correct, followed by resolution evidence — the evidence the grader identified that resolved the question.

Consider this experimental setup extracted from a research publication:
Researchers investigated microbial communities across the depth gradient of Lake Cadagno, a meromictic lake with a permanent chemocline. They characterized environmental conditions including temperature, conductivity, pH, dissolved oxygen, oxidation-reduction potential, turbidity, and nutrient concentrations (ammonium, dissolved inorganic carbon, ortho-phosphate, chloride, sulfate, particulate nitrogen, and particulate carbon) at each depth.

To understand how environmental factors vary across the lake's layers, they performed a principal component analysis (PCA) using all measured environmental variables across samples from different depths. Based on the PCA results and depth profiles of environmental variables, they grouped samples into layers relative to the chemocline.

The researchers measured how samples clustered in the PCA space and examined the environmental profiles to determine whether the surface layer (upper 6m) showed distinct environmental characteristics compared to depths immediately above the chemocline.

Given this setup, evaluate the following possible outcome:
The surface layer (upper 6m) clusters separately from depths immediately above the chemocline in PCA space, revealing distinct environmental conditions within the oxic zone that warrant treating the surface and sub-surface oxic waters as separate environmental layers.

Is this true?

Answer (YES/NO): YES